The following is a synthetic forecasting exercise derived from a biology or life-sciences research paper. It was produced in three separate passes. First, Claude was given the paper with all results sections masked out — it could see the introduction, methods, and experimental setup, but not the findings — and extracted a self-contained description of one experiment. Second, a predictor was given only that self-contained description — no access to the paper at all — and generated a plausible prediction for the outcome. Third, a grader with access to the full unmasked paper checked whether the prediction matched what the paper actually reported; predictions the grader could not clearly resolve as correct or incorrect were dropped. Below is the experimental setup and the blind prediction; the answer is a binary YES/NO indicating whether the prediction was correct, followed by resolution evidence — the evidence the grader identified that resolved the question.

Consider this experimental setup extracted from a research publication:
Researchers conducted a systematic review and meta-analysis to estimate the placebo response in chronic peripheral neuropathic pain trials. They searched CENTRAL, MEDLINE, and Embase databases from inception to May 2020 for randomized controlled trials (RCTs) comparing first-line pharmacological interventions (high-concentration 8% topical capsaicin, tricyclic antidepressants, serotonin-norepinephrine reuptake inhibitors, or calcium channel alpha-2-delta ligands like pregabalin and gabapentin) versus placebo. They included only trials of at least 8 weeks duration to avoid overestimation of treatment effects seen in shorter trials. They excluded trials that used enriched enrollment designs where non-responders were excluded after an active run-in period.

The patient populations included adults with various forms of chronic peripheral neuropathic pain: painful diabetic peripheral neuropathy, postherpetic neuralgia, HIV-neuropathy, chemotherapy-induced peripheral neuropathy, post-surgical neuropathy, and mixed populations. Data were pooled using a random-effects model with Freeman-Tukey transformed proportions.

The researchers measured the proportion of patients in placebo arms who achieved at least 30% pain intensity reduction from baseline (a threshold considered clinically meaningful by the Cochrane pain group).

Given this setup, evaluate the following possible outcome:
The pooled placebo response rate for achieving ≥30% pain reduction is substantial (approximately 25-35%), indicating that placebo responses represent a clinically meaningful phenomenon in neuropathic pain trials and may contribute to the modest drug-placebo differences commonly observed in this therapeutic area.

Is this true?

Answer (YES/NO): NO